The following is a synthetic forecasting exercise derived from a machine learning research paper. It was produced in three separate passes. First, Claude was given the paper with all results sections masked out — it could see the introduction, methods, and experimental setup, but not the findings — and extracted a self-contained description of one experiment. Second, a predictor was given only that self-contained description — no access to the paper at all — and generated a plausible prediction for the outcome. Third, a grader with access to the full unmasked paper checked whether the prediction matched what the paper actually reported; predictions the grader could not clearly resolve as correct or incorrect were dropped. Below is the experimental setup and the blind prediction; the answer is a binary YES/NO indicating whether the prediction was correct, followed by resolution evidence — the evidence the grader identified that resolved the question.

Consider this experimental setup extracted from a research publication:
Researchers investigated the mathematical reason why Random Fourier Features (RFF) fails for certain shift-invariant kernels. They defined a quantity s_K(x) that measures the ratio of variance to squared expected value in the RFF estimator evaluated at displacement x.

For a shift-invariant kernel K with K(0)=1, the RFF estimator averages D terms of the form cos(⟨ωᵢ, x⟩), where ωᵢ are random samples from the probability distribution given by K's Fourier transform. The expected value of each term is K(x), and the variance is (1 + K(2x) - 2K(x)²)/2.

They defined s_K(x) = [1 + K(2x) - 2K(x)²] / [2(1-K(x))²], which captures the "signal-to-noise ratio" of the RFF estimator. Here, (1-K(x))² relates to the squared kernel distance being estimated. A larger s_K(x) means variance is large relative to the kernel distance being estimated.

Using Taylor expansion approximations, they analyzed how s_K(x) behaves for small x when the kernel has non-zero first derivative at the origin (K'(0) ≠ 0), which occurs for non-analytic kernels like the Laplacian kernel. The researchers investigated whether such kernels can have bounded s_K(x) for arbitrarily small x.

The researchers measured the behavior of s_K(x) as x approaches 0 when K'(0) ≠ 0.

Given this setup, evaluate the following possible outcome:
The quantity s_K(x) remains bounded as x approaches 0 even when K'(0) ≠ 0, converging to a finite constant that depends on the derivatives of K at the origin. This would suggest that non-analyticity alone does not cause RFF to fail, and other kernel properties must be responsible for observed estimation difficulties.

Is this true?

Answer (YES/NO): NO